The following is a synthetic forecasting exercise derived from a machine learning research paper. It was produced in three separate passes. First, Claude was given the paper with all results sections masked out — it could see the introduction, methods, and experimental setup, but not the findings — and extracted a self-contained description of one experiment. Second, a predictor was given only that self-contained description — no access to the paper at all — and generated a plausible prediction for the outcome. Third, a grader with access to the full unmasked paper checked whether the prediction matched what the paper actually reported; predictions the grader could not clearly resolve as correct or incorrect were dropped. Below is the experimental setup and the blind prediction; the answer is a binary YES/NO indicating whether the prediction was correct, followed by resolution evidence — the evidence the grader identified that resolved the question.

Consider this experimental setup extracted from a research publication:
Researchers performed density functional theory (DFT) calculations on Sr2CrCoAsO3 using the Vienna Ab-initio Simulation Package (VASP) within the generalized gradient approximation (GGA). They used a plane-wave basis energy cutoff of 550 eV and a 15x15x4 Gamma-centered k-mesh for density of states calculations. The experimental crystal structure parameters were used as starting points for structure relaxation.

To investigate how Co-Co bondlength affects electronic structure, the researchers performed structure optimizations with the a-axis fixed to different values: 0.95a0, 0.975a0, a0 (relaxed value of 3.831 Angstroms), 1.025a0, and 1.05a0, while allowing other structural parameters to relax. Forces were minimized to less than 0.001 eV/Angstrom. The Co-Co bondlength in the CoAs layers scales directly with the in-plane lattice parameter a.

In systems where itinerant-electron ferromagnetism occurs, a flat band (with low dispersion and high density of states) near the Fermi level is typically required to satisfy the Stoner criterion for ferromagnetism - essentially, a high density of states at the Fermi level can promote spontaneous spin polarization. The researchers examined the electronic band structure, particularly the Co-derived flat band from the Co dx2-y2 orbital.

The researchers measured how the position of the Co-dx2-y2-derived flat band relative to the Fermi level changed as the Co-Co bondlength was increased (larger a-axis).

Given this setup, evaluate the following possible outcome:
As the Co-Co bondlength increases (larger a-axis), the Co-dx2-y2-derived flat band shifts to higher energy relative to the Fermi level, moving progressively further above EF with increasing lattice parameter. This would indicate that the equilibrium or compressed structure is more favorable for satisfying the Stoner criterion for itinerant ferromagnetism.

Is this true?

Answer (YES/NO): NO